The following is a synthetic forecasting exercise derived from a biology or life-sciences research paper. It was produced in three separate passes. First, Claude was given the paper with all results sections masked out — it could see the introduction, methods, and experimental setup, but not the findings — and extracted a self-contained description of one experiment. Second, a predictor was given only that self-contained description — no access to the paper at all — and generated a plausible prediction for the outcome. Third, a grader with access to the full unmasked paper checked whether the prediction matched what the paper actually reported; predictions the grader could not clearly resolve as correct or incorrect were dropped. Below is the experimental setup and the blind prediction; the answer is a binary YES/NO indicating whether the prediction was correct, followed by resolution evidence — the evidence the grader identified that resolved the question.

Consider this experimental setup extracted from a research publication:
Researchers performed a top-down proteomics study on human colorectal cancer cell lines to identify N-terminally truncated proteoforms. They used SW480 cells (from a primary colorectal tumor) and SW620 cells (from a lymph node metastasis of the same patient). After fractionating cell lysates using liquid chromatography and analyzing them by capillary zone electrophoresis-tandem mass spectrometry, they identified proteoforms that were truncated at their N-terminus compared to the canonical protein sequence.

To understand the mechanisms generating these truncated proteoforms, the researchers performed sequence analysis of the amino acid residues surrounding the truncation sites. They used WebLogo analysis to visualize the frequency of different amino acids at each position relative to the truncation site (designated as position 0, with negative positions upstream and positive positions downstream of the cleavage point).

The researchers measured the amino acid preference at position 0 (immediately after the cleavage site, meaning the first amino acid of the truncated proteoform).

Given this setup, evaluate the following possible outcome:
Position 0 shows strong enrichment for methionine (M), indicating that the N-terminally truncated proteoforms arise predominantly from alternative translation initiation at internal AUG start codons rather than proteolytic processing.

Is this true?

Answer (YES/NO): NO